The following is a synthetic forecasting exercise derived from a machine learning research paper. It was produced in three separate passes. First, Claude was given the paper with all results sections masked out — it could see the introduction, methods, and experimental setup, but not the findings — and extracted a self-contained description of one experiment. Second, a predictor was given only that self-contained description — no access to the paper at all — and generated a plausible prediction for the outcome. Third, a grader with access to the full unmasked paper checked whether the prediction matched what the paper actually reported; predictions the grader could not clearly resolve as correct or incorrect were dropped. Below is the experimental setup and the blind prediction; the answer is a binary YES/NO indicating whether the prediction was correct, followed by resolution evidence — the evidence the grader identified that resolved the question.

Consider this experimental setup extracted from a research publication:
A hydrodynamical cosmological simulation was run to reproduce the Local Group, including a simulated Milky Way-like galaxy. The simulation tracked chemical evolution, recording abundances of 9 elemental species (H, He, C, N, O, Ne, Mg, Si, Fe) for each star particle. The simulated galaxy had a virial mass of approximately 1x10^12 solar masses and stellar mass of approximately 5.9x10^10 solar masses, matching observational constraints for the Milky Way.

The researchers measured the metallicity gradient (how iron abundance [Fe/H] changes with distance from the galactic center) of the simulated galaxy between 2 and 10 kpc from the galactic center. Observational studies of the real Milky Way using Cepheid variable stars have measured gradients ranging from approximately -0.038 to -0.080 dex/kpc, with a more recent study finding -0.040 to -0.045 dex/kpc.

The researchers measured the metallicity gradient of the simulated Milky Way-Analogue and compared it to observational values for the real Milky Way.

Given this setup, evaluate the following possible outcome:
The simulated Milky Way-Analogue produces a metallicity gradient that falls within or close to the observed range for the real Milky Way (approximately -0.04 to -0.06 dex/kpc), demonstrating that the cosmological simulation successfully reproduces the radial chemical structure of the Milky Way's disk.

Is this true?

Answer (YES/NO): NO